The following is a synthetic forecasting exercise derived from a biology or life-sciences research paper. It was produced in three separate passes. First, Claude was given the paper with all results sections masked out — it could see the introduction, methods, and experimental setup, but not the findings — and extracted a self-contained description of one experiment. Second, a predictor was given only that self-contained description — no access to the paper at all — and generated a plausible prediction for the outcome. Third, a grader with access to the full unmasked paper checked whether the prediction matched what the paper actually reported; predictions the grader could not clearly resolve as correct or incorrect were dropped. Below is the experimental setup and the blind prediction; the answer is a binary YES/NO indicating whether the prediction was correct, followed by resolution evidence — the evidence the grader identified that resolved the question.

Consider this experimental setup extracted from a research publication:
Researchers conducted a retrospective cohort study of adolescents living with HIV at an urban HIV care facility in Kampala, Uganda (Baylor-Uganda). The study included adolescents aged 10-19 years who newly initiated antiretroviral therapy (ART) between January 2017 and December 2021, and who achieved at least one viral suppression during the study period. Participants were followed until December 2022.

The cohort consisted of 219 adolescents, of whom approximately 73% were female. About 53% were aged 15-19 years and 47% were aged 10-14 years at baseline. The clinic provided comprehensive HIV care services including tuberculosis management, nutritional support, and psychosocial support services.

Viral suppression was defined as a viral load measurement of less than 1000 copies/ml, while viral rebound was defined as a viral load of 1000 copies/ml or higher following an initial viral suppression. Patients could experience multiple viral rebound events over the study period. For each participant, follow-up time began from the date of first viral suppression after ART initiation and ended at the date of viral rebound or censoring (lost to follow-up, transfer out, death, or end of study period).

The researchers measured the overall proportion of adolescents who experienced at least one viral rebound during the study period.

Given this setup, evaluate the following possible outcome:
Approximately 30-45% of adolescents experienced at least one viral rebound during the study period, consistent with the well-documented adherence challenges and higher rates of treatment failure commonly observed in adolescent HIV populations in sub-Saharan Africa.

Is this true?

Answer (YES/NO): YES